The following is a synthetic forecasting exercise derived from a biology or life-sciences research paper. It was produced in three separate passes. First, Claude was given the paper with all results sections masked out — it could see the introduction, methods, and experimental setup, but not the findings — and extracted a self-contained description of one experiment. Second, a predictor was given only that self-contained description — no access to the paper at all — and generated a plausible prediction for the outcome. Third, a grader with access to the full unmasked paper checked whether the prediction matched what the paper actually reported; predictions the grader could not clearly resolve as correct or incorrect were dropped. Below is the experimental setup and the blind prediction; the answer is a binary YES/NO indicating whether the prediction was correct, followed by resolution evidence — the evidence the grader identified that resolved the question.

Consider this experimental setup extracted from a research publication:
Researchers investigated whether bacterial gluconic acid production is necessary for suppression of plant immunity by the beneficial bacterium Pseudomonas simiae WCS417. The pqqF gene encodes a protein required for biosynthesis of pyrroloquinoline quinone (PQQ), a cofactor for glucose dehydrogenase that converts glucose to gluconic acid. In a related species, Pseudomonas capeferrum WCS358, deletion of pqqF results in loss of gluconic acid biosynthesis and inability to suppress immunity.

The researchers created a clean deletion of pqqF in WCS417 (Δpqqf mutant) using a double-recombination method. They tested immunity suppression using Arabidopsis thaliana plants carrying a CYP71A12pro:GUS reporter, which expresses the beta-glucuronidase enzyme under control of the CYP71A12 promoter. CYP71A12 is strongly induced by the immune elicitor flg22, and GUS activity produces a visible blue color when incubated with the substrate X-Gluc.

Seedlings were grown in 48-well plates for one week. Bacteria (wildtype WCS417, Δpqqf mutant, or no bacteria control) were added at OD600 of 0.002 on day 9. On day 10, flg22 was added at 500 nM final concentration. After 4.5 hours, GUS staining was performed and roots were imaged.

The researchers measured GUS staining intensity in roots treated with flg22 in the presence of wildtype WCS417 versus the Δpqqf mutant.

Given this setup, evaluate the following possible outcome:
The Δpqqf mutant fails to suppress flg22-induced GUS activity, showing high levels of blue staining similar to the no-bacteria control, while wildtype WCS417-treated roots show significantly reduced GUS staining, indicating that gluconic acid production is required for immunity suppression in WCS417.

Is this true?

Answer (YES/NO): NO